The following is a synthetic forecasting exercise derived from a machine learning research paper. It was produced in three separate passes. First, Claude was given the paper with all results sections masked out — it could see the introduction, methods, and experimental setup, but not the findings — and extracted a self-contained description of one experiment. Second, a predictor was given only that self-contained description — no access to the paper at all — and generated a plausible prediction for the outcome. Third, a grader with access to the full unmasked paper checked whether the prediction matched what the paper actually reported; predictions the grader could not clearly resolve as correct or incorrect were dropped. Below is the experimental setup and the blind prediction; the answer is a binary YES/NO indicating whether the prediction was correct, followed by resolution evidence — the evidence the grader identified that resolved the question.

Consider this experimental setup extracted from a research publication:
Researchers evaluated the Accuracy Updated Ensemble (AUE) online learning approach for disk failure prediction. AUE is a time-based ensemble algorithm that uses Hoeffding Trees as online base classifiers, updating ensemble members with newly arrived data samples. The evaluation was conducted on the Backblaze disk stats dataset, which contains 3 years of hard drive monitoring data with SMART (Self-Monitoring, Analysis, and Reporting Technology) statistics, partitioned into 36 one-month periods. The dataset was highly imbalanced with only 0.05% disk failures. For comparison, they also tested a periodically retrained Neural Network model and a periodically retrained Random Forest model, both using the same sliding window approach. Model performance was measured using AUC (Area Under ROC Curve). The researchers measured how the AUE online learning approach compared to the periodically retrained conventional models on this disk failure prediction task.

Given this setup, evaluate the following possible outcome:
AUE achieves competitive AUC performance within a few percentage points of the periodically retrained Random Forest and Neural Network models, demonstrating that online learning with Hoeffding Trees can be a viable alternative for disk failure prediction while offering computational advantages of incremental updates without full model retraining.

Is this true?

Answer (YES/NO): NO